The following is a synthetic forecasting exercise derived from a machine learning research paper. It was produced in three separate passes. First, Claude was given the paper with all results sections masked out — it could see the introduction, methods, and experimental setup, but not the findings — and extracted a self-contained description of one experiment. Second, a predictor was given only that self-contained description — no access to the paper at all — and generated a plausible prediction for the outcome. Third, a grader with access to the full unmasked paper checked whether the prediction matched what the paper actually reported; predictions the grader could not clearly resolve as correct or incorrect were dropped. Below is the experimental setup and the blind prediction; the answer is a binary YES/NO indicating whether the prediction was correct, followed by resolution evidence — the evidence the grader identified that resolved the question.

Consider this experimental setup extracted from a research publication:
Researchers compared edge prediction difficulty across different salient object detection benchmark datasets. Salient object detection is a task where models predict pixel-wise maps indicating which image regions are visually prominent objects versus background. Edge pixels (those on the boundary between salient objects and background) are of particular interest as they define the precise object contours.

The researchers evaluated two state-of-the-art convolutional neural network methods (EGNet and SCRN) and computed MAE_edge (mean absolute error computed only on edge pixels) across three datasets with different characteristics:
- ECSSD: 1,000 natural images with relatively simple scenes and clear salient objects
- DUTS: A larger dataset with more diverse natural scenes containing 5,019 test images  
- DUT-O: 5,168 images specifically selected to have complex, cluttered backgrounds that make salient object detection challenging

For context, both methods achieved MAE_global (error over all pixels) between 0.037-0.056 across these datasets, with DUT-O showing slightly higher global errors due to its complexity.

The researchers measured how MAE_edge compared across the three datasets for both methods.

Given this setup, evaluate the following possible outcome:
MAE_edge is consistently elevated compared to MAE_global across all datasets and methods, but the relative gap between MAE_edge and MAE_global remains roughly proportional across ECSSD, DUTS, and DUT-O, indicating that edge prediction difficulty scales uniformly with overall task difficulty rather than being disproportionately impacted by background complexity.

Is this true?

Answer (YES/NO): NO